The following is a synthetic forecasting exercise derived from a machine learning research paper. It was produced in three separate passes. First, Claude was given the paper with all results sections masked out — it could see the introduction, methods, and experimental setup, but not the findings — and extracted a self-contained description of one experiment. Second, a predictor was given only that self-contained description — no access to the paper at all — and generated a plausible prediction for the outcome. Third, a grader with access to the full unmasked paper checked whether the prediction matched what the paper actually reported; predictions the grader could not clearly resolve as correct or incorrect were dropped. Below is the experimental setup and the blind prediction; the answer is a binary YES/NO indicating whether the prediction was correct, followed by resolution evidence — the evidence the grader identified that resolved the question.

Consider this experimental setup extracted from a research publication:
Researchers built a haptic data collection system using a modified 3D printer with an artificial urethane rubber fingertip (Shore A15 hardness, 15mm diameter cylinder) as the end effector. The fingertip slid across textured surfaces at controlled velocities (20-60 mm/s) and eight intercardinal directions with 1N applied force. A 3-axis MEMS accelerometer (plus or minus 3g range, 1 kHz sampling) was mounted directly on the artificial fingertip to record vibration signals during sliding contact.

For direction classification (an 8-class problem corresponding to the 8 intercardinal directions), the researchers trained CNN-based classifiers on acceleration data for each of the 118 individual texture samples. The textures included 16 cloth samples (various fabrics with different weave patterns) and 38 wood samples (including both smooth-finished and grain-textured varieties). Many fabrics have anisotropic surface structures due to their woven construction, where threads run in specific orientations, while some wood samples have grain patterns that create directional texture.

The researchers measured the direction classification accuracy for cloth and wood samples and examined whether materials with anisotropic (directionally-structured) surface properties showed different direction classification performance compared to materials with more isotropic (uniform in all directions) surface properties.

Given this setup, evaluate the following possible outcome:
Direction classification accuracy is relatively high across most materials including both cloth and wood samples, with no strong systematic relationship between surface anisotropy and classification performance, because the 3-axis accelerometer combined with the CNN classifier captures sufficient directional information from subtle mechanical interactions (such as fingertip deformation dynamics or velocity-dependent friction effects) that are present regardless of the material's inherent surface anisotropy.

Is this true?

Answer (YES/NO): NO